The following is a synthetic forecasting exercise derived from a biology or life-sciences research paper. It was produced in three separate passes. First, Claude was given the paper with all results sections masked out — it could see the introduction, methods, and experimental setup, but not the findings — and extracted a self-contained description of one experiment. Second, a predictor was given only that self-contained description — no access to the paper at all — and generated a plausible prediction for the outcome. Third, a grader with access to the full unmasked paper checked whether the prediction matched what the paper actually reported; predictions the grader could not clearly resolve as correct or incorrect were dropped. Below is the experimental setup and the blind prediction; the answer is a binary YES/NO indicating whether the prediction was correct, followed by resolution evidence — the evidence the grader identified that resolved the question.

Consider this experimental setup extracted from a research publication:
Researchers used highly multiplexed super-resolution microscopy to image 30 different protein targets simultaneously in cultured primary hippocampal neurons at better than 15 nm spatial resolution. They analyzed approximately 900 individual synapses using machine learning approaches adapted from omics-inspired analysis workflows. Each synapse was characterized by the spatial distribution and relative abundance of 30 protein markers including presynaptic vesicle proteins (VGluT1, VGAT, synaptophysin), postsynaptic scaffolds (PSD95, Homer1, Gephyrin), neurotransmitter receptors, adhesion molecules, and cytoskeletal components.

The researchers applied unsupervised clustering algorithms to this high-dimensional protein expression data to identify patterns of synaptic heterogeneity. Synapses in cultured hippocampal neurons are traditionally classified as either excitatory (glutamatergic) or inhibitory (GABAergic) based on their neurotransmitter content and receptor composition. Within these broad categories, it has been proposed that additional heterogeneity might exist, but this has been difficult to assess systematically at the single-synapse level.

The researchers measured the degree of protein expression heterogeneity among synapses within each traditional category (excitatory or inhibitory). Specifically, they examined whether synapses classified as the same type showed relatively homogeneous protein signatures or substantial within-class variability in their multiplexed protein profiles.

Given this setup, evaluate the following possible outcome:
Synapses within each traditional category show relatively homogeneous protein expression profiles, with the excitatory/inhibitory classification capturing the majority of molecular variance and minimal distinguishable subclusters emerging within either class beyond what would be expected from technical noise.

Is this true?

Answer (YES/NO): NO